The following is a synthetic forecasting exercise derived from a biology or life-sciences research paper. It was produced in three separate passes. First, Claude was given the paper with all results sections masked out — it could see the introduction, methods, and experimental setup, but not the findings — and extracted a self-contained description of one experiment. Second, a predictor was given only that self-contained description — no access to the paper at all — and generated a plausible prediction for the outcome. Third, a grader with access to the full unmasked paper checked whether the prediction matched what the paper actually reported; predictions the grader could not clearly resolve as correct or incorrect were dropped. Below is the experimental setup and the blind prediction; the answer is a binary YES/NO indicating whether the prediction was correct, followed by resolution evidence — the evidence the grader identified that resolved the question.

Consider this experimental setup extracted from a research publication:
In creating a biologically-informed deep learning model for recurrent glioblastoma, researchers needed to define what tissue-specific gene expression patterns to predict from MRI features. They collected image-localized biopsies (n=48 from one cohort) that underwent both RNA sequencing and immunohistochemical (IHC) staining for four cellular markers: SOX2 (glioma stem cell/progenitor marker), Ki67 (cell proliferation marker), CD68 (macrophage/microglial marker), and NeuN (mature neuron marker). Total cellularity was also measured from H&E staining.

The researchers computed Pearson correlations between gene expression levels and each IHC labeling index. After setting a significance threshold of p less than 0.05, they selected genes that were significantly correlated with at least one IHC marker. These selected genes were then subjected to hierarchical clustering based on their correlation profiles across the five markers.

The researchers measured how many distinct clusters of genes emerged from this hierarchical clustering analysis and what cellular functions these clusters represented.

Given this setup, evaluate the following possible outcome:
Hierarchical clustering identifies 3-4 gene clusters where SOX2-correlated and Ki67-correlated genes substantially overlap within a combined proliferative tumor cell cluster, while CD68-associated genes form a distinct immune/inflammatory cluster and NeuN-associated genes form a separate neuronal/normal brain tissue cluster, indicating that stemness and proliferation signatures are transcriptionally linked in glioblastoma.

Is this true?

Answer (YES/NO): YES